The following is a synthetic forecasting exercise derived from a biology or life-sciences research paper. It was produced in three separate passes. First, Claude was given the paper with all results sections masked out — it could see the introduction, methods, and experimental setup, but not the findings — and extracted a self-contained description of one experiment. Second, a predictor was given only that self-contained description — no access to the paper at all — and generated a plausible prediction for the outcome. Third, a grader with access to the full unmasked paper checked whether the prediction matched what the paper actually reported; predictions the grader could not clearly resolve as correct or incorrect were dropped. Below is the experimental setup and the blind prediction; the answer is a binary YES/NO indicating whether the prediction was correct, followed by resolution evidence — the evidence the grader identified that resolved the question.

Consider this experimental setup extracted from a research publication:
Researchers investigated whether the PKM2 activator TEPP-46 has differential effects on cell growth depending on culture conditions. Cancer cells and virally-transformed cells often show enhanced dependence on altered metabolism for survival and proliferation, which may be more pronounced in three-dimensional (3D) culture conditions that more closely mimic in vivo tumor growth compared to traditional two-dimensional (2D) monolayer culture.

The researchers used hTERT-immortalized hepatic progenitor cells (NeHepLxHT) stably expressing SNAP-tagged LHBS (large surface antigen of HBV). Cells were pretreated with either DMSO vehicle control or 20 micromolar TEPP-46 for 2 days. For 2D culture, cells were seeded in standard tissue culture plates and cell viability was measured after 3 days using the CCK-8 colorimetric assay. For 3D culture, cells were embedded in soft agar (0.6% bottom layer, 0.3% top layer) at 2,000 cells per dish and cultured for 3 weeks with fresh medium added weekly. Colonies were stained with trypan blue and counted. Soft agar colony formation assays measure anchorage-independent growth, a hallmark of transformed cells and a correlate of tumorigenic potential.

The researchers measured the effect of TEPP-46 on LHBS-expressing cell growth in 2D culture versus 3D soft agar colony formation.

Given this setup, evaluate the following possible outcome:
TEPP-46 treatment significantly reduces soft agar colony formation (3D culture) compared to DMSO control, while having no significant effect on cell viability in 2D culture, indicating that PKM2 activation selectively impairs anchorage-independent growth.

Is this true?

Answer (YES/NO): YES